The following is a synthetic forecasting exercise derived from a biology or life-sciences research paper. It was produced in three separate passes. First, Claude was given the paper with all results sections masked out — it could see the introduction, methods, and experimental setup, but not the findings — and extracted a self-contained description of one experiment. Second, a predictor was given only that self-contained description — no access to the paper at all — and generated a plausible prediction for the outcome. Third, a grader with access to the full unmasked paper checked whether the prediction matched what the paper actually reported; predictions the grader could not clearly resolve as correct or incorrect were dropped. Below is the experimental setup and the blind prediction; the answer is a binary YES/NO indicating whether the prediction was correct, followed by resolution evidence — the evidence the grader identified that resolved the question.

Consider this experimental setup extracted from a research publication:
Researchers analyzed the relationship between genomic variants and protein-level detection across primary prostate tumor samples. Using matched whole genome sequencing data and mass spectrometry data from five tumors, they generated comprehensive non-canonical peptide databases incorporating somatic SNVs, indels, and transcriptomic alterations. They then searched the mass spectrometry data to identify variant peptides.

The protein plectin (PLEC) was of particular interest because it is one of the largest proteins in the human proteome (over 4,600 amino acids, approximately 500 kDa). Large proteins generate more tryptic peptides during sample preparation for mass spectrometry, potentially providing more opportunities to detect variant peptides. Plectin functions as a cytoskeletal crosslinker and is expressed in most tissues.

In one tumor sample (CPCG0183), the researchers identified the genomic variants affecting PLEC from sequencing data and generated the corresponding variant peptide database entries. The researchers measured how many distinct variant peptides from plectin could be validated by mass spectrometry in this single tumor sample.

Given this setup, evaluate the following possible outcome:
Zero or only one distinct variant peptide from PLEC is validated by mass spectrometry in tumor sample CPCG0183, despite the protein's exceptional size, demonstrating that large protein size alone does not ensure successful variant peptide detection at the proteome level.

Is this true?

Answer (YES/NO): NO